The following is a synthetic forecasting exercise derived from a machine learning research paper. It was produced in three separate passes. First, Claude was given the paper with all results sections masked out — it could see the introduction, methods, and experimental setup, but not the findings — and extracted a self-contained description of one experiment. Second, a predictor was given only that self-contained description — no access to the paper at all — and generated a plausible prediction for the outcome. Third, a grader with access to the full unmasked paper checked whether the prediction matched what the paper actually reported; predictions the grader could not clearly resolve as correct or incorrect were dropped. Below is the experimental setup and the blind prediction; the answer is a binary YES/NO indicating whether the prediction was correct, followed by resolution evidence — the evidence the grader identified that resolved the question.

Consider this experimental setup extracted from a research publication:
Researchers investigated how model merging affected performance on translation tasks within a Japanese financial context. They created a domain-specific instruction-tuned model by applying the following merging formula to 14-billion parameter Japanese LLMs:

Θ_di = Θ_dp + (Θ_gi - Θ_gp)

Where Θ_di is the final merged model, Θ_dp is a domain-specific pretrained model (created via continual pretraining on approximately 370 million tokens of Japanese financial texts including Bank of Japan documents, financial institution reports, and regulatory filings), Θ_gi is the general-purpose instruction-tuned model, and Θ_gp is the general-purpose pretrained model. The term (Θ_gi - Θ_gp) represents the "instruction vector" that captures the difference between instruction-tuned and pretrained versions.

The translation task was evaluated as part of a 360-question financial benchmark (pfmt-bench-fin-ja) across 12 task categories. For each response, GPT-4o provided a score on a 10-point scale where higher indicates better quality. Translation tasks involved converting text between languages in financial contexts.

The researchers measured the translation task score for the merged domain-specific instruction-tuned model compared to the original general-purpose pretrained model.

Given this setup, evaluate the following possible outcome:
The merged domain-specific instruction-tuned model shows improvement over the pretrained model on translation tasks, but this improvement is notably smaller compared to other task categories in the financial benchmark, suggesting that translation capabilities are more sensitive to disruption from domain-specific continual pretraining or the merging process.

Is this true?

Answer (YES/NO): NO